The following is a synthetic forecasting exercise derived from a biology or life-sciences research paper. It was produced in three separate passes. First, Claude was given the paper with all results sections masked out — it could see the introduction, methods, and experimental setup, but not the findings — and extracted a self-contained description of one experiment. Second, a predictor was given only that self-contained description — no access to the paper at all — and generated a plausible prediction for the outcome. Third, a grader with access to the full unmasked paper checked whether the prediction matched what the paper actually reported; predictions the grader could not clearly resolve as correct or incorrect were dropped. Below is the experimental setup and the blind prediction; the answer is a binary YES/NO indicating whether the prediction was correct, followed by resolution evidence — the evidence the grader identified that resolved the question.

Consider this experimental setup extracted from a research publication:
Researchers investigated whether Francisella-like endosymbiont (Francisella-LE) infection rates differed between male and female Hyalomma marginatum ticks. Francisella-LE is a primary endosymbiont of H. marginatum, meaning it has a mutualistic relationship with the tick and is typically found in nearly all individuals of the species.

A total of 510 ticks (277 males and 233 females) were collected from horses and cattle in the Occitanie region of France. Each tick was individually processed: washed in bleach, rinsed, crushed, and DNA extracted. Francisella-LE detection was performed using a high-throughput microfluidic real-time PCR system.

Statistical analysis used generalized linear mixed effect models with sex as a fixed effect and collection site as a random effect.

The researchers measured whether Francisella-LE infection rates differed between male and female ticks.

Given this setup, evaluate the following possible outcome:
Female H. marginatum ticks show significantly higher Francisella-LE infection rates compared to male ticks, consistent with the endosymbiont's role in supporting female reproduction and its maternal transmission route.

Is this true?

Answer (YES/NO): YES